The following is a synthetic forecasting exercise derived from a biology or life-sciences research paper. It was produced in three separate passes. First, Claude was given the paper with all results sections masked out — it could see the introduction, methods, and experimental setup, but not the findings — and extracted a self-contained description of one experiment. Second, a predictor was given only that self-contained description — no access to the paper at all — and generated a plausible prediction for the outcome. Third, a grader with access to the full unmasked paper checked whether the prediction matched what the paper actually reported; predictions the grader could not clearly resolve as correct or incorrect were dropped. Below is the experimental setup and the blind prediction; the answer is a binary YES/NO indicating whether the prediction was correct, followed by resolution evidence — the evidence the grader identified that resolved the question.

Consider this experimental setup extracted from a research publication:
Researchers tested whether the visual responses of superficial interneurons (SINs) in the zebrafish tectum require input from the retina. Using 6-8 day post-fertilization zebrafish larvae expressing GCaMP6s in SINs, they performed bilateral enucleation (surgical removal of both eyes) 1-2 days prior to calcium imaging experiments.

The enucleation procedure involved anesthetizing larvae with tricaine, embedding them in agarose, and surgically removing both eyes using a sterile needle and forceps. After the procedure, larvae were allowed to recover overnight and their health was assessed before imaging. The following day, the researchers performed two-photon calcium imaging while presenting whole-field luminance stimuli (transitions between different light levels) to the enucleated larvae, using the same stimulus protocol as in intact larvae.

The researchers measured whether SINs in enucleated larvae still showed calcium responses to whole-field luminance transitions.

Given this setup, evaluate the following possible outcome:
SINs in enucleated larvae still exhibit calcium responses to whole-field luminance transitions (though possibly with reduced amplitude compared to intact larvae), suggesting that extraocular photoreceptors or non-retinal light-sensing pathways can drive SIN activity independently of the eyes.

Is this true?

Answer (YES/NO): NO